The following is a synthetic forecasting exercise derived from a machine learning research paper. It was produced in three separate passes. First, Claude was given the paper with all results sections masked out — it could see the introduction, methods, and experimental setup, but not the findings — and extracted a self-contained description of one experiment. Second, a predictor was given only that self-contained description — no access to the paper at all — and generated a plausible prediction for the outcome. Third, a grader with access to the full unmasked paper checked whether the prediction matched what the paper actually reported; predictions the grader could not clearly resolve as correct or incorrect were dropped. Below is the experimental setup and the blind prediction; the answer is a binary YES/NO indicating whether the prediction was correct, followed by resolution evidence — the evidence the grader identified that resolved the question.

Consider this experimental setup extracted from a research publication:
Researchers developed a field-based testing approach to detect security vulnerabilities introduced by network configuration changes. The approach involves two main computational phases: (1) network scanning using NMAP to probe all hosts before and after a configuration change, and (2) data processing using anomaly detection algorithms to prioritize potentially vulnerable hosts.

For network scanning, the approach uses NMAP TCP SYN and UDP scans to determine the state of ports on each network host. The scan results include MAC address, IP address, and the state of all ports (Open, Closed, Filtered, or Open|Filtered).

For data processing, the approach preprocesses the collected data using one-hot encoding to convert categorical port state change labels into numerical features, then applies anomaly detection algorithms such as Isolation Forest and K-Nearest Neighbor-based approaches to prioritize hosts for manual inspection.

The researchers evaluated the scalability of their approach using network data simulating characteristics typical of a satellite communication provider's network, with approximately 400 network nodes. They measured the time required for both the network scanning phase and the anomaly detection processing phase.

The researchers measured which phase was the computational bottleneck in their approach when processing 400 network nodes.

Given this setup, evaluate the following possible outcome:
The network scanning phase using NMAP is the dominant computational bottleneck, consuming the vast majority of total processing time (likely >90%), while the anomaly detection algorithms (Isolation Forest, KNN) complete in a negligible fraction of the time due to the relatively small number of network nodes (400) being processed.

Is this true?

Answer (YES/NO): YES